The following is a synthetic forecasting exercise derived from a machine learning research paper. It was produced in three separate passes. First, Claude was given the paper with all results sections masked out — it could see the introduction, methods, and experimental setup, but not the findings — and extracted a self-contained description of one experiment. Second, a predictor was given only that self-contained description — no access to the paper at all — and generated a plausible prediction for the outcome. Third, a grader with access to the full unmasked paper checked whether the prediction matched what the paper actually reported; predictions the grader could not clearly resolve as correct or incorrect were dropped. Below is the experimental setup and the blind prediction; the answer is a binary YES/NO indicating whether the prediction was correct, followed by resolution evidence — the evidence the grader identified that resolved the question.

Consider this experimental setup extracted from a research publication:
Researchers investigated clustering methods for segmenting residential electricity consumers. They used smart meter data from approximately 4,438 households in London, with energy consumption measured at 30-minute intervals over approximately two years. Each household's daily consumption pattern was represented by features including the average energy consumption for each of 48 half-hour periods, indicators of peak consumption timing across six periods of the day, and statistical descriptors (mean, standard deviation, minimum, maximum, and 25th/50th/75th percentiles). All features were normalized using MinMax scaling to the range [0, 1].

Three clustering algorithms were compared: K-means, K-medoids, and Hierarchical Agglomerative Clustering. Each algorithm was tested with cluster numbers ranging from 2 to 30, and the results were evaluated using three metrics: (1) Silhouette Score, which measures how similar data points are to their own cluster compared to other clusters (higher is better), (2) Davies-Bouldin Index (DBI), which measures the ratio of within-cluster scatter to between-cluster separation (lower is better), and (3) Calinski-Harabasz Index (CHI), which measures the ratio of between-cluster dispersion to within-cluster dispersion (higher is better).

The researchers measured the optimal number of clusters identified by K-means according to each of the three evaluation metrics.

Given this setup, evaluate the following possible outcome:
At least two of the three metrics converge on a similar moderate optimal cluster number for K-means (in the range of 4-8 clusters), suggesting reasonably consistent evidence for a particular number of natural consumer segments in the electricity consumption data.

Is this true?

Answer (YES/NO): YES